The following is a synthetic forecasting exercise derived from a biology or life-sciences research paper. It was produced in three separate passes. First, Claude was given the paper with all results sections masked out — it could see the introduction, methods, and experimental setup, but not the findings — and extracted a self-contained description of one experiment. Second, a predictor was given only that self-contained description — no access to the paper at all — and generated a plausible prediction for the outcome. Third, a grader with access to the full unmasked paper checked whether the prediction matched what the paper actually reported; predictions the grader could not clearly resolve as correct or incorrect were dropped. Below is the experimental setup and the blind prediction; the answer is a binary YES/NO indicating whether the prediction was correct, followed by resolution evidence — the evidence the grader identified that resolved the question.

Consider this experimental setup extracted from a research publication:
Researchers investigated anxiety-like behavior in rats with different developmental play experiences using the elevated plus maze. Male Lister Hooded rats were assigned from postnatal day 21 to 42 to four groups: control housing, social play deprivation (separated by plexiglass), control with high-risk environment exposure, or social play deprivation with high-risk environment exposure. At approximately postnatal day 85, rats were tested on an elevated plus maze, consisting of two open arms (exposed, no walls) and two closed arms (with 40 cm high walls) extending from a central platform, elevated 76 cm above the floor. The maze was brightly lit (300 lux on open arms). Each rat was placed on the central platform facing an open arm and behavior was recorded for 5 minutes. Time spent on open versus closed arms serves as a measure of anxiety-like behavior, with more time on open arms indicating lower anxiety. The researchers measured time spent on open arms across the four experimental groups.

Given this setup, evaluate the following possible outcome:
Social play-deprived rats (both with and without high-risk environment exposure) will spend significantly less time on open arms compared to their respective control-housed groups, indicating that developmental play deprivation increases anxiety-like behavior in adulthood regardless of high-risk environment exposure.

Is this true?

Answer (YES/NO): NO